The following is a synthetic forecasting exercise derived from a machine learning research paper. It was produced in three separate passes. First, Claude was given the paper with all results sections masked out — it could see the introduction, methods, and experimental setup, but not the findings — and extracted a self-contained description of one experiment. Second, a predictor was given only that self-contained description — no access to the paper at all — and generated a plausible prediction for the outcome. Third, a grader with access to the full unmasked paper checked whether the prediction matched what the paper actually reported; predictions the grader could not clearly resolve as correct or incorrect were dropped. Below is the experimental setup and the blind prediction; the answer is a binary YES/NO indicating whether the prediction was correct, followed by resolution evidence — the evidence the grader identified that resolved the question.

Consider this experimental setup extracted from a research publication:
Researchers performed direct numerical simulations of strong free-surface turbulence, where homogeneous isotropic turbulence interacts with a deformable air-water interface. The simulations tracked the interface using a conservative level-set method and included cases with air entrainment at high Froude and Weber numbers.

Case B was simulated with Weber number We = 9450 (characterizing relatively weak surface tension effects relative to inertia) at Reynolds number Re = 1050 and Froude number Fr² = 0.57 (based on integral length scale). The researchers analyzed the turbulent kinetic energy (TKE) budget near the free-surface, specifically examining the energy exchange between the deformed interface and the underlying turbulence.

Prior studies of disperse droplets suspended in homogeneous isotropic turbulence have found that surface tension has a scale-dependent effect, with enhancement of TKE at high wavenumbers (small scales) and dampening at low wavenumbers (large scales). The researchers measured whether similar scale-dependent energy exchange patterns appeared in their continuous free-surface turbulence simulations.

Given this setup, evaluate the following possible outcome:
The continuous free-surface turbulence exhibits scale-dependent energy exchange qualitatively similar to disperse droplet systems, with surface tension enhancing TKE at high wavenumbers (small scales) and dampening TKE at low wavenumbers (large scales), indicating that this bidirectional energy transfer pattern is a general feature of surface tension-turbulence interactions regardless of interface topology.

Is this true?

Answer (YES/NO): NO